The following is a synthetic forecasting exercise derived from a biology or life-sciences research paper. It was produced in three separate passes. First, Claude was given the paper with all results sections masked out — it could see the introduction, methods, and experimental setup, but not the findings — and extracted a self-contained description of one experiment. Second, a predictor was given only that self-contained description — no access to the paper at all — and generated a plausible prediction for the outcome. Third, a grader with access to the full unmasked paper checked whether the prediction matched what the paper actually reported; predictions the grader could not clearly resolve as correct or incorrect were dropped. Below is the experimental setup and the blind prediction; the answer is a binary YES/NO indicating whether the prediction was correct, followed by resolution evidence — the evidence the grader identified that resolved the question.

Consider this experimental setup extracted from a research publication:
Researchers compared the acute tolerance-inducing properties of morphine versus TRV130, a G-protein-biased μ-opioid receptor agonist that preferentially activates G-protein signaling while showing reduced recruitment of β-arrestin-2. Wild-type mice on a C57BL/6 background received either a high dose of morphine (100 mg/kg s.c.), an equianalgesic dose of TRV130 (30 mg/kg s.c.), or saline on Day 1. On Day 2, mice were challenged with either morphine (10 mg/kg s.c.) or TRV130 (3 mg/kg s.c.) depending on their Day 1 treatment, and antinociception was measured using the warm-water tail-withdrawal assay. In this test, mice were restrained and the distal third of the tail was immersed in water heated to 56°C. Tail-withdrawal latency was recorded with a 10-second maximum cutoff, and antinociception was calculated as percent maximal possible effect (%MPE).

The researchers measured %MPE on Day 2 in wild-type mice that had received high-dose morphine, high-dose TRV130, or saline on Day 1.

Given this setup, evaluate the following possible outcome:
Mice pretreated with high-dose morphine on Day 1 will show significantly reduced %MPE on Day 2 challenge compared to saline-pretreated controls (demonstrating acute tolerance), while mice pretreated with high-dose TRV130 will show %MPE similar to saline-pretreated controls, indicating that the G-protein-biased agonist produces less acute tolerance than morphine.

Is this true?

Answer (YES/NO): YES